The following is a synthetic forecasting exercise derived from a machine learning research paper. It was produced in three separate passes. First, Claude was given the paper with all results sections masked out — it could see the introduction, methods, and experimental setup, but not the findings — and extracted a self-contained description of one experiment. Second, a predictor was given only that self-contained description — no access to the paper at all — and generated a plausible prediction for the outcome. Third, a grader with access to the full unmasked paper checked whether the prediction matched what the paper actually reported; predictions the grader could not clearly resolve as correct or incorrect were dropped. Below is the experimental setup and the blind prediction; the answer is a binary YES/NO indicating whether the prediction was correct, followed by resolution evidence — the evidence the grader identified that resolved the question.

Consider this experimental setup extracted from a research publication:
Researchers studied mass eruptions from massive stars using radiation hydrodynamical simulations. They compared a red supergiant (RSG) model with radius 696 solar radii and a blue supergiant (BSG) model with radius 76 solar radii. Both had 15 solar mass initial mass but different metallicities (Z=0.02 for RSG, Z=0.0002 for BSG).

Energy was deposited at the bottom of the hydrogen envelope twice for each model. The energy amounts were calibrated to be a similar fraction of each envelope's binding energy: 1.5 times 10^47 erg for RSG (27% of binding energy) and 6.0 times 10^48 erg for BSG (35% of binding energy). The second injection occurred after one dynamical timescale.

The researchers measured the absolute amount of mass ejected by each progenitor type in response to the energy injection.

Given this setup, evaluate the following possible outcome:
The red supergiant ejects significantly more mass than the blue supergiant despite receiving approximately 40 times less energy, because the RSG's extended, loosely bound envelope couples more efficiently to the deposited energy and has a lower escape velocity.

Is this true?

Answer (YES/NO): NO